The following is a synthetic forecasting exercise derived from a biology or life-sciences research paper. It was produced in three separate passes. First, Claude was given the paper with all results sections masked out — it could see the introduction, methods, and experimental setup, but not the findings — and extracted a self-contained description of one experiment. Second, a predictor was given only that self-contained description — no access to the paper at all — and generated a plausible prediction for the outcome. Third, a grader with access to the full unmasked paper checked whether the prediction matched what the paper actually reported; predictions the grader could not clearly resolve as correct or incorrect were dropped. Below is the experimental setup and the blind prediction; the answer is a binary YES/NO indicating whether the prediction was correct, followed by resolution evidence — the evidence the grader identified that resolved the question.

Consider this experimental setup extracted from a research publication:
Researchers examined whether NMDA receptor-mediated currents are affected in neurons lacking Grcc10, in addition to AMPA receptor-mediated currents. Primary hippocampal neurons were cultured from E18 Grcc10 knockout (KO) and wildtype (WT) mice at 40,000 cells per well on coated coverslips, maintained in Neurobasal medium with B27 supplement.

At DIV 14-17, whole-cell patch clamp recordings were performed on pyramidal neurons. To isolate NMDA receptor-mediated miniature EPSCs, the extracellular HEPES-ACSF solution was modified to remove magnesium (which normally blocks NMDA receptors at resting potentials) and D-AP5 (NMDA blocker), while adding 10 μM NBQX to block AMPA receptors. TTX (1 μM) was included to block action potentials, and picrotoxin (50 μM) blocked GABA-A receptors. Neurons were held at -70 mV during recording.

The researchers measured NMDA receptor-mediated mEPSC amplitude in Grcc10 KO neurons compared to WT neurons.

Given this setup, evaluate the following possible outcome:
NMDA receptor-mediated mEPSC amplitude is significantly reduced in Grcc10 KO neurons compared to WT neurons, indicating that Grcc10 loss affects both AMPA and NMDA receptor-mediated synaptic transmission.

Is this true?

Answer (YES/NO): NO